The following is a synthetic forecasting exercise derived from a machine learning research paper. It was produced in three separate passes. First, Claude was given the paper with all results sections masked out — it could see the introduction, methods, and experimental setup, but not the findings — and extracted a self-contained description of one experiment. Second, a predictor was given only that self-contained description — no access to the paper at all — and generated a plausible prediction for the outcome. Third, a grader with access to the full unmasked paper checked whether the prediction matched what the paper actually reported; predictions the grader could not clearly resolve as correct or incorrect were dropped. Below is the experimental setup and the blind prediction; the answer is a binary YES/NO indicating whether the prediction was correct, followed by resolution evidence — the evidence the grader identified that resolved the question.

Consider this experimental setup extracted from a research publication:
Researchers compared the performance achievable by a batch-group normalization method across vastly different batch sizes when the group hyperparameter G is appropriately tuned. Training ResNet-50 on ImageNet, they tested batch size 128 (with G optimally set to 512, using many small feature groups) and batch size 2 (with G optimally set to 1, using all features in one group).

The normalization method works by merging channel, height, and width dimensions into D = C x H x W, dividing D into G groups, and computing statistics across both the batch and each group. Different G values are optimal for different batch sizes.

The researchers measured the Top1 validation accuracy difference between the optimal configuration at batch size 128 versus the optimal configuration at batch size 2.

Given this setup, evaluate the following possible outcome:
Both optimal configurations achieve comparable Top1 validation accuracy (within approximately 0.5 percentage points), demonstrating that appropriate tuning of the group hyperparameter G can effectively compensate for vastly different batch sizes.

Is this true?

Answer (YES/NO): NO